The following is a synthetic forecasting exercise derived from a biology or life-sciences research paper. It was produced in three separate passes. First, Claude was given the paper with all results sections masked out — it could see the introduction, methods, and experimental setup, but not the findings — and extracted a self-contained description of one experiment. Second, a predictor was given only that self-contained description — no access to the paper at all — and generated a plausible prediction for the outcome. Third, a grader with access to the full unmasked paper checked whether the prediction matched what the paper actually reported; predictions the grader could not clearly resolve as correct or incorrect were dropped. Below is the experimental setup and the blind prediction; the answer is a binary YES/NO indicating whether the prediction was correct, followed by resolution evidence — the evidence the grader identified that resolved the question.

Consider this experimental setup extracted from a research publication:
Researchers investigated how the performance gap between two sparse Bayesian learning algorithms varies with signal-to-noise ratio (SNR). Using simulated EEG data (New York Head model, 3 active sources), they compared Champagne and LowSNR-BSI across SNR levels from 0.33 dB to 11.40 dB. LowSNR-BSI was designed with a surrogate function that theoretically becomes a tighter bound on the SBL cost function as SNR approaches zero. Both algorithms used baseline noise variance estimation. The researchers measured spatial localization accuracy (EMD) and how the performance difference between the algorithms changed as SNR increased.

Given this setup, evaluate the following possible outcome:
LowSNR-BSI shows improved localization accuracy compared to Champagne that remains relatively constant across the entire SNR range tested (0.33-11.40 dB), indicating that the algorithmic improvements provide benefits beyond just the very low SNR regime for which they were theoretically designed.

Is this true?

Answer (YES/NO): NO